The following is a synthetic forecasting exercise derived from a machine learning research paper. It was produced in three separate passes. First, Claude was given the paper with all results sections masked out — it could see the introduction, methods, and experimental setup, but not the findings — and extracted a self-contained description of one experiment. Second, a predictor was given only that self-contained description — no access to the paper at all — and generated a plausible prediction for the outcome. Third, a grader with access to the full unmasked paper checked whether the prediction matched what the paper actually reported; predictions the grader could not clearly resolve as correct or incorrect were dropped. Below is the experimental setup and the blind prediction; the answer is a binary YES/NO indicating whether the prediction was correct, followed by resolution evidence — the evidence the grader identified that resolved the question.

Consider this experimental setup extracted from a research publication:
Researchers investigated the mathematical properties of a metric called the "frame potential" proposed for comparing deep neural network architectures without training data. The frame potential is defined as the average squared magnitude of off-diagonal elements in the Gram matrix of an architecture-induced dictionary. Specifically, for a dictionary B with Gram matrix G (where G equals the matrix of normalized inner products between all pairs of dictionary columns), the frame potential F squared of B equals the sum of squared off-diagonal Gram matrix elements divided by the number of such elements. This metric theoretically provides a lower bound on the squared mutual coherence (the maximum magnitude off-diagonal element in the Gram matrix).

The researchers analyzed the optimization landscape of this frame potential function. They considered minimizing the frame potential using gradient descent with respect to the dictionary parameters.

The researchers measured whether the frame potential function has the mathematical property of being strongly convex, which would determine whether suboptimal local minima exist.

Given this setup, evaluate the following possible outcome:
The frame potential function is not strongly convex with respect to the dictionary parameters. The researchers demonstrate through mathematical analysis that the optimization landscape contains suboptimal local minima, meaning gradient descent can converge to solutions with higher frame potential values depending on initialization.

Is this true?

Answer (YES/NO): NO